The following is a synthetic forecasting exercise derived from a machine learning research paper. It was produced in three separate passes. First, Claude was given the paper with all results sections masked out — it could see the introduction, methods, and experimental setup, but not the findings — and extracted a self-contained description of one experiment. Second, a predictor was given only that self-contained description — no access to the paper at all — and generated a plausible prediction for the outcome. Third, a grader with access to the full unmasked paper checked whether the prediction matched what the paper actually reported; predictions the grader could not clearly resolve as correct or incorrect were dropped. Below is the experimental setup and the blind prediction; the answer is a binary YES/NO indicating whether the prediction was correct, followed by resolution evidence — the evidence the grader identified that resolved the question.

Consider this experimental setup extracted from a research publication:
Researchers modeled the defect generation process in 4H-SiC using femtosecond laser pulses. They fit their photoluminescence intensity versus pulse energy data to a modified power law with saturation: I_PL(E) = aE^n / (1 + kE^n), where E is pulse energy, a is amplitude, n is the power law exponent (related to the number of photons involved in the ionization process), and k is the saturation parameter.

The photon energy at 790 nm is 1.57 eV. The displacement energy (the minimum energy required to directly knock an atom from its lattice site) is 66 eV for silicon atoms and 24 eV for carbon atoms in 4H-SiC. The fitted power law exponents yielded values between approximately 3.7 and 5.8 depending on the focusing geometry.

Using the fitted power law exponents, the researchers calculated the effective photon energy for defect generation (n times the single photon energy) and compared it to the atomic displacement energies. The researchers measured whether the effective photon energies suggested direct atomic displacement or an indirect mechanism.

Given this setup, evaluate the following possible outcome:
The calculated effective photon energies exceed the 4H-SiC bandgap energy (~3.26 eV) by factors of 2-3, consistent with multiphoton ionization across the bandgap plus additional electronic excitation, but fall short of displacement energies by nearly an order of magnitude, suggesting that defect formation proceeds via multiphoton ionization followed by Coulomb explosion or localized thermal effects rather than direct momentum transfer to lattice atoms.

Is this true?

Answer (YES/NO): NO